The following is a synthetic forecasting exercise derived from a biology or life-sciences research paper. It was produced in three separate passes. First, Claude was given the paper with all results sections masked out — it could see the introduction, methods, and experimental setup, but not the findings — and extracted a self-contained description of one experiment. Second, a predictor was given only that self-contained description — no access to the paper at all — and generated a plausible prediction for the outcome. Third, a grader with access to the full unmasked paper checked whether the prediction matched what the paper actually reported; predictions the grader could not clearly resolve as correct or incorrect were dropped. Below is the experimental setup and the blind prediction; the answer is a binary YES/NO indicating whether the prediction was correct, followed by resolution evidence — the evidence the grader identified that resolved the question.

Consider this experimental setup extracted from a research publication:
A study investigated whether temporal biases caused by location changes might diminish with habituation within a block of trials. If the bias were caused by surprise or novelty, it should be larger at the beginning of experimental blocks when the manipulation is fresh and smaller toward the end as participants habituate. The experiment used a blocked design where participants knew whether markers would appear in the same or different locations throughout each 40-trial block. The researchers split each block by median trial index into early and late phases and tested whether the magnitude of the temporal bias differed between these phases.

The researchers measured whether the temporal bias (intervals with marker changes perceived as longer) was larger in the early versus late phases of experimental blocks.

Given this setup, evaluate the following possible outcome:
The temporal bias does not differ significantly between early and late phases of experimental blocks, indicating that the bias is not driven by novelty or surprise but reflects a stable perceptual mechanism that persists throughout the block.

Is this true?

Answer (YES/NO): YES